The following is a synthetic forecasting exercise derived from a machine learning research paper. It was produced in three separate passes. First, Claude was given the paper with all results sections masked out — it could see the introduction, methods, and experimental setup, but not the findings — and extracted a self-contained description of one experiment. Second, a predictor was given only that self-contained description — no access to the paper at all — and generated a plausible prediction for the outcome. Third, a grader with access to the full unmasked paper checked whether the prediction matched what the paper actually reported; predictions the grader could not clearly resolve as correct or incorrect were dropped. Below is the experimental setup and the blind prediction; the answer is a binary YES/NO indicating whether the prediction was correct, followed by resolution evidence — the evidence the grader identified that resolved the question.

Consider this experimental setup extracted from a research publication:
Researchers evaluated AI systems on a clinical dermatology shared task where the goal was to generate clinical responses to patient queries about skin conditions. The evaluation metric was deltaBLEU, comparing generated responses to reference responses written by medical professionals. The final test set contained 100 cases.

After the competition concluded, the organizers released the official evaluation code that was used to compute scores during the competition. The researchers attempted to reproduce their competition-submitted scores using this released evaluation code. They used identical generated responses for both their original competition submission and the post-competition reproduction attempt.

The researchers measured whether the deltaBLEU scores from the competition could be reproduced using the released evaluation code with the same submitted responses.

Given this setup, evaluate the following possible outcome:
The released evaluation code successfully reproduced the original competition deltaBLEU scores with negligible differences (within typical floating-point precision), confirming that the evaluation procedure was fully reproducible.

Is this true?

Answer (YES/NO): NO